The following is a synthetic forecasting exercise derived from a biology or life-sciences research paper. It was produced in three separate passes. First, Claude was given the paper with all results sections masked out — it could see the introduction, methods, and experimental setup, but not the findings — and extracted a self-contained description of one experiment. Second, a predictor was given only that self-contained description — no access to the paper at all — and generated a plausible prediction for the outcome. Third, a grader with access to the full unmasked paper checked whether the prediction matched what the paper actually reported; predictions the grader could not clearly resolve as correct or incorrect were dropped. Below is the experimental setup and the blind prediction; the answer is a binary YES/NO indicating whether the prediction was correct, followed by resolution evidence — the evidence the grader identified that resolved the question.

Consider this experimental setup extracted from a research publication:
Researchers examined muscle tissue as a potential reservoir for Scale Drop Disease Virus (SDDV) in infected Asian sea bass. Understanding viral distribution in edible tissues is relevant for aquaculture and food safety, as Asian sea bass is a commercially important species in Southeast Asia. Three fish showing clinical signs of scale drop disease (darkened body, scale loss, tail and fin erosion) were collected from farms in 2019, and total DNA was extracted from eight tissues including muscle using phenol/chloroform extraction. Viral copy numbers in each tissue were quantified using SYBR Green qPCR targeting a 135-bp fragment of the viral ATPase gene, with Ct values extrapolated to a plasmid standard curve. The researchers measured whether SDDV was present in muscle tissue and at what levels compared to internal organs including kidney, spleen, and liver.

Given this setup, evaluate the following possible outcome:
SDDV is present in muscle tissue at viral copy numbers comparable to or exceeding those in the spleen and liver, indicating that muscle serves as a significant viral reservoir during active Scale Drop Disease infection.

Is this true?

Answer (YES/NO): YES